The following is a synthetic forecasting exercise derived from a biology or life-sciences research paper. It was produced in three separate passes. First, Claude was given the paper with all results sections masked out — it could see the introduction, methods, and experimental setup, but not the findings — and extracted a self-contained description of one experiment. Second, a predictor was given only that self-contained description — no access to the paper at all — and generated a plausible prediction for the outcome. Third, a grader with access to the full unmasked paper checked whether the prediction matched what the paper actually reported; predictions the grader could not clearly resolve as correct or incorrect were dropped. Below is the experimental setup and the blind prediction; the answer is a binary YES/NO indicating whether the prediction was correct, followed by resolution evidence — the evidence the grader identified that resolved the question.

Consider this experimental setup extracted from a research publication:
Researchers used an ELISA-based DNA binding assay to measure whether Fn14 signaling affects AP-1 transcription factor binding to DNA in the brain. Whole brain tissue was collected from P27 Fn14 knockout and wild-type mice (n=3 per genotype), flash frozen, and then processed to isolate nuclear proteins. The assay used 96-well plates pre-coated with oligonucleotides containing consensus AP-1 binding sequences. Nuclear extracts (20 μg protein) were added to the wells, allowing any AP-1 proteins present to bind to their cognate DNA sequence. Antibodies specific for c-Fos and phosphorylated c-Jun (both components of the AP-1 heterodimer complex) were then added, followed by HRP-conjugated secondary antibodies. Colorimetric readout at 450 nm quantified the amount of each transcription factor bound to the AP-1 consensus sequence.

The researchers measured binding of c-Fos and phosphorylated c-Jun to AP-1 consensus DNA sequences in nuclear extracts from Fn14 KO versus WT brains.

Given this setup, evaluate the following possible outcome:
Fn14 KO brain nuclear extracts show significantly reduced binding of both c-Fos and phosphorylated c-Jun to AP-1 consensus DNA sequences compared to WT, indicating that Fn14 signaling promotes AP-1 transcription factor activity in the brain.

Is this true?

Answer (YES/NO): NO